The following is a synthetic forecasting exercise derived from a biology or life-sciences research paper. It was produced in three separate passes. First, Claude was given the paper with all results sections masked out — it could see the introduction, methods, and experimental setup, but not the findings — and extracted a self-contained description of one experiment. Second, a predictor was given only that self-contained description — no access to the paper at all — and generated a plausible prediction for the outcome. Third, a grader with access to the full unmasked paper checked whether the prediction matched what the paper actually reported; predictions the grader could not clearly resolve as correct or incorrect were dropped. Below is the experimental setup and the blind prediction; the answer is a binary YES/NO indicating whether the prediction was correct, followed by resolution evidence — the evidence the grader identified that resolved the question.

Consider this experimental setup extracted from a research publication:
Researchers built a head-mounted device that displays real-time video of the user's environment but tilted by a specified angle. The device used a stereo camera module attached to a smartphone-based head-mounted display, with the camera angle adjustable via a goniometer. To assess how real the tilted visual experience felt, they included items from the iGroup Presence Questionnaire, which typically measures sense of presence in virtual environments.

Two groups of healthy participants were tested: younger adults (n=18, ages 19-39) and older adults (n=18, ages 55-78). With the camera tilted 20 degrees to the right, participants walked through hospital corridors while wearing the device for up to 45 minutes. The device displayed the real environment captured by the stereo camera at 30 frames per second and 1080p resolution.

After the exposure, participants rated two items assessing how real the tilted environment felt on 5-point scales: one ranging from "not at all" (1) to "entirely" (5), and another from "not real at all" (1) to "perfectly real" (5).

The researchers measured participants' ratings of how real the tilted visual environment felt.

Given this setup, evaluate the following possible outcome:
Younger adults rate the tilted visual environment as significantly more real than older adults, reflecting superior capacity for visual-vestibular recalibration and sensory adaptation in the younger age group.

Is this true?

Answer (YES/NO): NO